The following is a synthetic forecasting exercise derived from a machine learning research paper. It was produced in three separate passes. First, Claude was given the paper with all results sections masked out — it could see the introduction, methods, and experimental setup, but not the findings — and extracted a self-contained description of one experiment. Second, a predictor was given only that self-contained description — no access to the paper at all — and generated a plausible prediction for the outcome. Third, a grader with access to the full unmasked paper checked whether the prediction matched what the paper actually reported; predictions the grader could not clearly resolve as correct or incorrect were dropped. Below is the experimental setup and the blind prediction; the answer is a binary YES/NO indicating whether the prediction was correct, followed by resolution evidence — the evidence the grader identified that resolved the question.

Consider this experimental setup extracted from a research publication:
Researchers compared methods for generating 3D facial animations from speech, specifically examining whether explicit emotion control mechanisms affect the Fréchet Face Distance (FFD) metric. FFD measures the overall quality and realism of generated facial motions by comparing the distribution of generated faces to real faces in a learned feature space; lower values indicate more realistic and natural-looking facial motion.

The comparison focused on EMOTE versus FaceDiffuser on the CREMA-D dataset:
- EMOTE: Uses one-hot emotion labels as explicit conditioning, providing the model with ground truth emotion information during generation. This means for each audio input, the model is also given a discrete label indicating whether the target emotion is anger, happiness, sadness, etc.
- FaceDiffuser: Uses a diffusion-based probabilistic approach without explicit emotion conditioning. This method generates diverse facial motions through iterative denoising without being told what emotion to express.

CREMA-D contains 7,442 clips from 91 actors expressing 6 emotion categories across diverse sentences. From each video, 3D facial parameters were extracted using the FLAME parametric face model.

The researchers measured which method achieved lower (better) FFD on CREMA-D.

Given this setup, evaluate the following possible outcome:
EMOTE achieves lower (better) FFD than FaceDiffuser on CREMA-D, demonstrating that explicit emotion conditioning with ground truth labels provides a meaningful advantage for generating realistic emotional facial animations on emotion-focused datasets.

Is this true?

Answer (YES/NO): NO